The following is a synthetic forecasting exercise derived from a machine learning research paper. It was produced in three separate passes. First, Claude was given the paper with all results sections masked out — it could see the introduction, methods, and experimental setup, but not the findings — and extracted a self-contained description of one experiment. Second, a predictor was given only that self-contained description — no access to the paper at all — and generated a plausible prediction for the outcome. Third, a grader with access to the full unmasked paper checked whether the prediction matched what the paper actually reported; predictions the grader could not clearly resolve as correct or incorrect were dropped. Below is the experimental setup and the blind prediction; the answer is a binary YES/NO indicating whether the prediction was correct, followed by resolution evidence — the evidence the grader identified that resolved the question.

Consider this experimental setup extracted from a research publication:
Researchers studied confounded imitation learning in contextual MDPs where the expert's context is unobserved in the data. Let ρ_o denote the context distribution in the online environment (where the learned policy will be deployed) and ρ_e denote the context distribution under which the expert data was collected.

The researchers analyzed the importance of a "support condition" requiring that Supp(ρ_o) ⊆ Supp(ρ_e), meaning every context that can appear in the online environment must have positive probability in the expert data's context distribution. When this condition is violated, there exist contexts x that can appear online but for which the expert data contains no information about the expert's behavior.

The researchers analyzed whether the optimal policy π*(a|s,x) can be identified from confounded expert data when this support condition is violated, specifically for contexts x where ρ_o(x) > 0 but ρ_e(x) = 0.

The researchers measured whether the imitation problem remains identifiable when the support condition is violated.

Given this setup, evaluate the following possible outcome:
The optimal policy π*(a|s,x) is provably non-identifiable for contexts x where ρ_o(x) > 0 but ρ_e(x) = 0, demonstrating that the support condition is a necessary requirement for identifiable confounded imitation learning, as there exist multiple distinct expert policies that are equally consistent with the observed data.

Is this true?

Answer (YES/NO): YES